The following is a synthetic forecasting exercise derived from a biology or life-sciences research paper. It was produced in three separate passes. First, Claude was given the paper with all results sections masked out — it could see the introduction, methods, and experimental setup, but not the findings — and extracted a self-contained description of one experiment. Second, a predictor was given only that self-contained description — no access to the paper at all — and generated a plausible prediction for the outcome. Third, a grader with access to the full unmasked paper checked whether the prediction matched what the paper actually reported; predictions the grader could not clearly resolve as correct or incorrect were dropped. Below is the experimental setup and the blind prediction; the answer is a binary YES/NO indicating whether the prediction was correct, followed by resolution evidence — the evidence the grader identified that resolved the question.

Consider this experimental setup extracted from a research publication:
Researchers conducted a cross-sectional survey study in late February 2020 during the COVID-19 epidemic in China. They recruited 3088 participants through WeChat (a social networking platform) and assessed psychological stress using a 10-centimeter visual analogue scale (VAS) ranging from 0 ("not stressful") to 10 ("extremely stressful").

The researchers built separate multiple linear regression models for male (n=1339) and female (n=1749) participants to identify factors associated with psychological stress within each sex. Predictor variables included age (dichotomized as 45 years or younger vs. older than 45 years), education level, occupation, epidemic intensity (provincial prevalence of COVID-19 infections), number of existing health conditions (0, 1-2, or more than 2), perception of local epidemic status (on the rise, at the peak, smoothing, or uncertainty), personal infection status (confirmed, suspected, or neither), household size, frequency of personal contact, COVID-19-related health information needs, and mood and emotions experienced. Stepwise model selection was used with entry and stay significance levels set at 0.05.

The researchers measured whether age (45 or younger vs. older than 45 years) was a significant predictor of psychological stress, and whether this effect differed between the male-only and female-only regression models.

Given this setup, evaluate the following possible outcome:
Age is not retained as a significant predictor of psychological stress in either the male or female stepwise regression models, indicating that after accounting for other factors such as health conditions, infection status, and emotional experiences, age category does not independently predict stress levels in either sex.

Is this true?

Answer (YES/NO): NO